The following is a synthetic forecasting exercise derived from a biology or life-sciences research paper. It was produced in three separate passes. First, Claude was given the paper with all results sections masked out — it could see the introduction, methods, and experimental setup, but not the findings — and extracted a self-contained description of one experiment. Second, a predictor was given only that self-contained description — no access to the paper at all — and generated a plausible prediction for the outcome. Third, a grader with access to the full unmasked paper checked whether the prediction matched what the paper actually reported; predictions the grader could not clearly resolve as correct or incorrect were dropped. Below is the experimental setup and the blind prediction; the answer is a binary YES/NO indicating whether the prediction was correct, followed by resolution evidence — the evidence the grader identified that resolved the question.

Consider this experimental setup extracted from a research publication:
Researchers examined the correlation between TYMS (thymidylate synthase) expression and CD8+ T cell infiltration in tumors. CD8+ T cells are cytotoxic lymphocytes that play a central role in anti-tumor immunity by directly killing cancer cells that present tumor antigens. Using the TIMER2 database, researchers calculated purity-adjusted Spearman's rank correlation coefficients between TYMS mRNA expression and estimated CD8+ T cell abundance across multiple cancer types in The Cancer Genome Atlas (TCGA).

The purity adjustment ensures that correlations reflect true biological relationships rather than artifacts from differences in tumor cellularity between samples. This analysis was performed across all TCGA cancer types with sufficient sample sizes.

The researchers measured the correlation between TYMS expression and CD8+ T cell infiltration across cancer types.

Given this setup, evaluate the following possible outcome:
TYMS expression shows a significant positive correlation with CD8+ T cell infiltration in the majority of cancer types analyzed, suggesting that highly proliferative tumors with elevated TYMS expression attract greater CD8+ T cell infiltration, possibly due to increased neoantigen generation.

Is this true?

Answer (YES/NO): NO